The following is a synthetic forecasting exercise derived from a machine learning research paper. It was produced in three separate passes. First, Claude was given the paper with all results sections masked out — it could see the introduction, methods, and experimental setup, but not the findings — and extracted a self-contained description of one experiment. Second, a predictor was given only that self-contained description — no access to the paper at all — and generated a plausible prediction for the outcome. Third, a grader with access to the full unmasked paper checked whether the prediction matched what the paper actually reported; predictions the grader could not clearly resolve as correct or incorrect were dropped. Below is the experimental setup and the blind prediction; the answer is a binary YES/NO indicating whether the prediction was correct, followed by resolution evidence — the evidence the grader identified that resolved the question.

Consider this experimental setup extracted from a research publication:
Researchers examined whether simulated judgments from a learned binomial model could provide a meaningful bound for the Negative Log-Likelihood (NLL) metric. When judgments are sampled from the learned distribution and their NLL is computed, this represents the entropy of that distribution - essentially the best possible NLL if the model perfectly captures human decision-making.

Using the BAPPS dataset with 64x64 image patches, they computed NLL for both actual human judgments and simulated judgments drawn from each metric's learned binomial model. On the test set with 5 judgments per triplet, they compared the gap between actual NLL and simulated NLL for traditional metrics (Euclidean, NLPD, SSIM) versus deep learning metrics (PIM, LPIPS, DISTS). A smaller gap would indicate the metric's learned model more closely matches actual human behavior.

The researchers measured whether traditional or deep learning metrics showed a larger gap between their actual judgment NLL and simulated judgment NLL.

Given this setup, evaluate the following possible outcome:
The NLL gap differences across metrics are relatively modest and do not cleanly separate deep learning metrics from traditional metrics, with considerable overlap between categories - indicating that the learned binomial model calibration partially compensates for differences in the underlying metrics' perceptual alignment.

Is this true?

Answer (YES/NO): NO